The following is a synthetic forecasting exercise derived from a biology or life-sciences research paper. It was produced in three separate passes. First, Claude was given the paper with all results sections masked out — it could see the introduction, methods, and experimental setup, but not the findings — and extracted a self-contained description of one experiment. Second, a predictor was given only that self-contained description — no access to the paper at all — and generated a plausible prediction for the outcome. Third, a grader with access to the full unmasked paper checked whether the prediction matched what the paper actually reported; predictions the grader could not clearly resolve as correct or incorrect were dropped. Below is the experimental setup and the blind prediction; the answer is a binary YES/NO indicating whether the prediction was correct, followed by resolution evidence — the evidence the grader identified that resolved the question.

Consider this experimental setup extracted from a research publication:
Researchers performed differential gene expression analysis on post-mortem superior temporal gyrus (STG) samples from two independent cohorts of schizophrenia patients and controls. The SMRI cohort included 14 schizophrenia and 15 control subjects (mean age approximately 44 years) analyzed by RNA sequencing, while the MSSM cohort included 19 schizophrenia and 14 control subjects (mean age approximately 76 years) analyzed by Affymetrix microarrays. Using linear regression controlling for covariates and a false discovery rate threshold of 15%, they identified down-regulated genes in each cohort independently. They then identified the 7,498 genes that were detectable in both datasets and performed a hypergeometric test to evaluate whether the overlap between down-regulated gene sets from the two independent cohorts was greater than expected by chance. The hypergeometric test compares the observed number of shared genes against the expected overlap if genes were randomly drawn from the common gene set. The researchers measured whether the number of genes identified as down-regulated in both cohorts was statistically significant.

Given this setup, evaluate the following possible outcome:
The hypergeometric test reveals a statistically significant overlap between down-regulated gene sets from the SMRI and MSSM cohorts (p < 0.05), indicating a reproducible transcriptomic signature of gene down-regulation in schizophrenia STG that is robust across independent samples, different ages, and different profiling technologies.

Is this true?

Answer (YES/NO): YES